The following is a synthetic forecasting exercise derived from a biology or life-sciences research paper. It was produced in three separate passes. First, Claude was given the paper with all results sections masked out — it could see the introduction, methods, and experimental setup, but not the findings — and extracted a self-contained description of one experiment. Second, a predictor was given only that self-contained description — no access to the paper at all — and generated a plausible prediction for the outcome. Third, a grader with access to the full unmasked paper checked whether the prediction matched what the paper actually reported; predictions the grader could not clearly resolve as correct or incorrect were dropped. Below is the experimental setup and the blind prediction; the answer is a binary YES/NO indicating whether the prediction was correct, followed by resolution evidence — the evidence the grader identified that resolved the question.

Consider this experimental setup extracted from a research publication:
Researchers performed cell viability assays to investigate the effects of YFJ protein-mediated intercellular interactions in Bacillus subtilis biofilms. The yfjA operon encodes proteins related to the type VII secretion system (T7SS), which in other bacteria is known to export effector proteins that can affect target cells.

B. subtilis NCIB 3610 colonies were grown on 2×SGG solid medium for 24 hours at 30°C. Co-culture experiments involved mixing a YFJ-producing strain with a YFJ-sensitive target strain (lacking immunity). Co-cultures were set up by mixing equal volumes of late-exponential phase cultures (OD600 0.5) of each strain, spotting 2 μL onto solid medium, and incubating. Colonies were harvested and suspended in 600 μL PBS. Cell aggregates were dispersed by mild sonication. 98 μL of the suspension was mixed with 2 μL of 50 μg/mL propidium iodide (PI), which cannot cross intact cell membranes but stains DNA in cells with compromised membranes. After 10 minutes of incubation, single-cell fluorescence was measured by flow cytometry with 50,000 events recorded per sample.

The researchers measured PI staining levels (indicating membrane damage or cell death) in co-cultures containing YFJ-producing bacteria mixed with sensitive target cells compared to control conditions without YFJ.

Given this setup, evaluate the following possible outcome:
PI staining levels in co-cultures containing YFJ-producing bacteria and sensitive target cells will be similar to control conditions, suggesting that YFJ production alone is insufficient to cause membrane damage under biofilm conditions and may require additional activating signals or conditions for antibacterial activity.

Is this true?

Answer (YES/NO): NO